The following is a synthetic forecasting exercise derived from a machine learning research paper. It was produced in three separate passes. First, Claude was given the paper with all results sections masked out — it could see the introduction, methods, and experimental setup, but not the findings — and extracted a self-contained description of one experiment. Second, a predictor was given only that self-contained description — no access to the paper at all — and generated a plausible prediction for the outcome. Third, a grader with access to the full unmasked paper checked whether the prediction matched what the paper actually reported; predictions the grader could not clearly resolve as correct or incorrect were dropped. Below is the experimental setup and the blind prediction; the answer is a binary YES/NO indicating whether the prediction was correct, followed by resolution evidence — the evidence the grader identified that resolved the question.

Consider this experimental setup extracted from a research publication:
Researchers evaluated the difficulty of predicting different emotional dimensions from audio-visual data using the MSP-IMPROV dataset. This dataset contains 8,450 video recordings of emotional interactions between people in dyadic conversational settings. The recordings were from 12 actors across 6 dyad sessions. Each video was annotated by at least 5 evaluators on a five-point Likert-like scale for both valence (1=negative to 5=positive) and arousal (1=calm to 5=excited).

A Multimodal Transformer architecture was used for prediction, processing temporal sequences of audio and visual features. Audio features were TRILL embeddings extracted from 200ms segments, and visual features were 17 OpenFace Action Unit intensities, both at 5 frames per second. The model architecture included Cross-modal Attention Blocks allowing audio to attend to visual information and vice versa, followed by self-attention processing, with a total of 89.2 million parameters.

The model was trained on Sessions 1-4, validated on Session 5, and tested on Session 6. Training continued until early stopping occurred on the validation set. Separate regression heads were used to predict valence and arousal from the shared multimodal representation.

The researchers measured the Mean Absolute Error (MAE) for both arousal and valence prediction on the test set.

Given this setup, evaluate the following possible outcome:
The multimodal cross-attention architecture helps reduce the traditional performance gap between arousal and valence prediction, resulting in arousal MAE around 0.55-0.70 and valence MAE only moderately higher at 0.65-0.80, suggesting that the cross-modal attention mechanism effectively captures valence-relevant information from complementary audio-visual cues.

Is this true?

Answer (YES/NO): NO